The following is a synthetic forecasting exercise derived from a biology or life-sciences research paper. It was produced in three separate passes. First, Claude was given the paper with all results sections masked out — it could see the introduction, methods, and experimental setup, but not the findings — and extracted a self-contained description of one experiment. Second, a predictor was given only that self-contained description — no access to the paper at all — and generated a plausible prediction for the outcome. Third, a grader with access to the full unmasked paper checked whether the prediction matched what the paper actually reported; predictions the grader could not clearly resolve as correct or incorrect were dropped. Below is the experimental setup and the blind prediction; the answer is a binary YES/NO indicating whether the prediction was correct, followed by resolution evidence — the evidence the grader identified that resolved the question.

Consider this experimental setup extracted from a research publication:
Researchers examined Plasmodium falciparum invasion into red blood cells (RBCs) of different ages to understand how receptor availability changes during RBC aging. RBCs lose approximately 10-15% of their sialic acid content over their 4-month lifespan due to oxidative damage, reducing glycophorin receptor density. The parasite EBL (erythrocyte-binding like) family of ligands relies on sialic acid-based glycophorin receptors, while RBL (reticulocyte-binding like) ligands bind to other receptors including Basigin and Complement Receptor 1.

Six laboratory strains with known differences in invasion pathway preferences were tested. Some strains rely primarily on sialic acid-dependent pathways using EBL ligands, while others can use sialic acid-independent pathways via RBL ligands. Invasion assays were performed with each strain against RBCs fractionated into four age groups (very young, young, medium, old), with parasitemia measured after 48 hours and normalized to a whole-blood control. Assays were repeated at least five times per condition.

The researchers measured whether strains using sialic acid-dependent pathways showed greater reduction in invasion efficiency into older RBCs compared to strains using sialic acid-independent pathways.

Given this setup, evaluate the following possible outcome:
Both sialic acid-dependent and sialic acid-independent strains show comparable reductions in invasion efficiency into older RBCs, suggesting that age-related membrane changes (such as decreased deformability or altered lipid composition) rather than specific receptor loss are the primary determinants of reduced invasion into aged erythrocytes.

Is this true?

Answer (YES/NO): NO